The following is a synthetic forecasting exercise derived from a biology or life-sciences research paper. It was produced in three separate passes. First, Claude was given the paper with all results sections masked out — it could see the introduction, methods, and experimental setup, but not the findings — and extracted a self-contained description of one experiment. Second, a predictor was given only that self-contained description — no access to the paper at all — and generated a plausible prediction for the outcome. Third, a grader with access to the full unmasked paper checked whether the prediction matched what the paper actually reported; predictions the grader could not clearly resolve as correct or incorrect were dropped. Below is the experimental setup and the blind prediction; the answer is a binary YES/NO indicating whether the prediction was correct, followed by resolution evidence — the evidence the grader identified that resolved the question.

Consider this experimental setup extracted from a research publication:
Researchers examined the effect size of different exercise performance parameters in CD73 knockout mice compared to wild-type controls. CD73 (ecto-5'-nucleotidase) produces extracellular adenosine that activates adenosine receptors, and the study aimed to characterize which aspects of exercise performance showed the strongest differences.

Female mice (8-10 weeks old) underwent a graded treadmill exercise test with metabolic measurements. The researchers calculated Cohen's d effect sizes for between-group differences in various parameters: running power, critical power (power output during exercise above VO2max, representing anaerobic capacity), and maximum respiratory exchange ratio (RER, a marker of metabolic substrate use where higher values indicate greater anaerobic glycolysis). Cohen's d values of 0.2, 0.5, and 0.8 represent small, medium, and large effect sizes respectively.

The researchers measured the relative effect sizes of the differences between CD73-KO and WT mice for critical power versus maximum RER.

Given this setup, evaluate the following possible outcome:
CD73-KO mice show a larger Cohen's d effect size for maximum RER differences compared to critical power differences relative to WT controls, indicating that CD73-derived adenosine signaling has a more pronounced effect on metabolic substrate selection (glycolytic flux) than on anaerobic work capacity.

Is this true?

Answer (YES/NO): NO